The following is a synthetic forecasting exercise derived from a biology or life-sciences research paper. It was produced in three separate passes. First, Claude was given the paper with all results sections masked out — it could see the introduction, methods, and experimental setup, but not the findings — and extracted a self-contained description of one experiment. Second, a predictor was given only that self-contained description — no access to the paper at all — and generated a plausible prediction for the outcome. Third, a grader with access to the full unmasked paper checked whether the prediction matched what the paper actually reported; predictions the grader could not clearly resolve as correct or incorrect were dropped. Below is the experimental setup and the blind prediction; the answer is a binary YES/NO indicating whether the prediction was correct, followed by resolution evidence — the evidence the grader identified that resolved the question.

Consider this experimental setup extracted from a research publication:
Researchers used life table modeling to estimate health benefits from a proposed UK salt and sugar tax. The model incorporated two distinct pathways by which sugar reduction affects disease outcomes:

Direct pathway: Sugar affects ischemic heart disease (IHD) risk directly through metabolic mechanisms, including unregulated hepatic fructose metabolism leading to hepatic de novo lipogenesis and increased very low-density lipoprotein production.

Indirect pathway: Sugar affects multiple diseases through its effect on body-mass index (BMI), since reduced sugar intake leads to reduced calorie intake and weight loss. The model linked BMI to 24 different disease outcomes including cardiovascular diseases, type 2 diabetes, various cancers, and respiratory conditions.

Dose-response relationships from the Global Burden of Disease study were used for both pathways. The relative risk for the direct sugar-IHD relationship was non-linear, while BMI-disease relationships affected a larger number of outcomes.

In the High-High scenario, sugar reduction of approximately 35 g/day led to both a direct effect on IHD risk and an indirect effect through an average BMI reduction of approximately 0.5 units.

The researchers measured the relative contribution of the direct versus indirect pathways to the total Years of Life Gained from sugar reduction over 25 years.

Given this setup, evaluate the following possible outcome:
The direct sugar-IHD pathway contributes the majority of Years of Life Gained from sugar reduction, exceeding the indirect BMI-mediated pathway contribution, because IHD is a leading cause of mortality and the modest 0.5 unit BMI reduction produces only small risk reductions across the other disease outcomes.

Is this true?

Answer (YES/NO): NO